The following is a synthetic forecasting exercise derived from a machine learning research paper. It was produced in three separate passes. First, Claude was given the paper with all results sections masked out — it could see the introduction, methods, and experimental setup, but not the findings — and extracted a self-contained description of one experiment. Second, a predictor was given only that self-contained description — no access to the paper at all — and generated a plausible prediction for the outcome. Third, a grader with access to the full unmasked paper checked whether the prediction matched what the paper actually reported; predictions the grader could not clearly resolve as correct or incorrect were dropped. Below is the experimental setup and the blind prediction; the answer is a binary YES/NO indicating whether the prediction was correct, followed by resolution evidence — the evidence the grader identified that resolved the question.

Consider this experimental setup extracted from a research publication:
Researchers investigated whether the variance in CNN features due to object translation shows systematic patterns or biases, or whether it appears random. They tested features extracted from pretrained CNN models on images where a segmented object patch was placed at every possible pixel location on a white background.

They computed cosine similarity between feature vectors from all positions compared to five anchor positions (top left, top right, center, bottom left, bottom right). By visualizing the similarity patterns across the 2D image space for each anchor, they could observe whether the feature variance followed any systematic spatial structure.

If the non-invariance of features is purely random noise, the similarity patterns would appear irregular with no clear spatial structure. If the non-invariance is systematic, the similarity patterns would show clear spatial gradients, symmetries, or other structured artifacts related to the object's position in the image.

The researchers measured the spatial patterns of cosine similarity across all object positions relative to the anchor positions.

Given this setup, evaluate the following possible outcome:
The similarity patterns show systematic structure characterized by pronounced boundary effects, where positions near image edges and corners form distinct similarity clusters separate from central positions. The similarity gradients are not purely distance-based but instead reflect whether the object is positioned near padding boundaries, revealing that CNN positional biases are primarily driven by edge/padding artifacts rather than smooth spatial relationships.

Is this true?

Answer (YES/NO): NO